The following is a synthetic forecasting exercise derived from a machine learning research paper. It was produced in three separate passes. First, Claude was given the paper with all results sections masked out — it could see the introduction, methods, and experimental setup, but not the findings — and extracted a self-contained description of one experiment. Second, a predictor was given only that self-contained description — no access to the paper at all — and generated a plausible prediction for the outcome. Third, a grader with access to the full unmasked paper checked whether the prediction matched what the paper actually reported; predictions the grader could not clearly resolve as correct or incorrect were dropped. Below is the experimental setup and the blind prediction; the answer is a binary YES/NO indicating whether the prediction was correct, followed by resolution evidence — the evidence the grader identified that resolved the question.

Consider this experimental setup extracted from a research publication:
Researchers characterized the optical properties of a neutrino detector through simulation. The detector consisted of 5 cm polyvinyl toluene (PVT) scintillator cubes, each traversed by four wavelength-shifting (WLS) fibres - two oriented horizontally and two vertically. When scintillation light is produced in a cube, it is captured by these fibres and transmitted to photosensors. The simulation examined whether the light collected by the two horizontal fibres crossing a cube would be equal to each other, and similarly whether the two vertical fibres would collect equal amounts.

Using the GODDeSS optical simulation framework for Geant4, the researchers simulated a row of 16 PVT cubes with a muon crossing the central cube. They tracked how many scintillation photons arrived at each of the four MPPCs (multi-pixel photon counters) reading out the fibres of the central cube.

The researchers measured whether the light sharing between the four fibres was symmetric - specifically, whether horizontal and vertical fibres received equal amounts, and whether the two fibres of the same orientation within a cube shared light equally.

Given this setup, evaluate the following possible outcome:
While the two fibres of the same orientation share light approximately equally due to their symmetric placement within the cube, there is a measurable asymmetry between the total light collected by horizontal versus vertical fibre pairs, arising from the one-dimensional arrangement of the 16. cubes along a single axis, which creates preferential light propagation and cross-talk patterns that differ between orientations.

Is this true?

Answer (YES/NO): NO